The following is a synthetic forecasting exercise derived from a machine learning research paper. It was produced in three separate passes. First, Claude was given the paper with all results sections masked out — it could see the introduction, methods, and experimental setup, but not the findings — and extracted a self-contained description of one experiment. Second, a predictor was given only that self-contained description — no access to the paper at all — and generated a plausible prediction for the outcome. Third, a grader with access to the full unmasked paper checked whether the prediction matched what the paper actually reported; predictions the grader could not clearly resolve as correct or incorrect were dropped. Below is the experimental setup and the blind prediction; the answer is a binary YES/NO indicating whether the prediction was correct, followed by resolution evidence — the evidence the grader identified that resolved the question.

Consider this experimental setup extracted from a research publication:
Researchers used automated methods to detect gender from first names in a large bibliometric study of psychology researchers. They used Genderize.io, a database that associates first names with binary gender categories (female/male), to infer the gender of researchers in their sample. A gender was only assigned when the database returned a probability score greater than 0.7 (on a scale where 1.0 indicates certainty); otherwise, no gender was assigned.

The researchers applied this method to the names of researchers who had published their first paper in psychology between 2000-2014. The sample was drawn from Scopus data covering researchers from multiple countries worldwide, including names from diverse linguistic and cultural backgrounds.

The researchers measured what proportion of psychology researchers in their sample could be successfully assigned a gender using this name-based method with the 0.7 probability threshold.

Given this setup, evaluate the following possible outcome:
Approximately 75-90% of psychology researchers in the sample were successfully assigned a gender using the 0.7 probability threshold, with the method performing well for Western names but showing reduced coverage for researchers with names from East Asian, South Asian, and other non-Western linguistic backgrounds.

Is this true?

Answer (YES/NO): NO